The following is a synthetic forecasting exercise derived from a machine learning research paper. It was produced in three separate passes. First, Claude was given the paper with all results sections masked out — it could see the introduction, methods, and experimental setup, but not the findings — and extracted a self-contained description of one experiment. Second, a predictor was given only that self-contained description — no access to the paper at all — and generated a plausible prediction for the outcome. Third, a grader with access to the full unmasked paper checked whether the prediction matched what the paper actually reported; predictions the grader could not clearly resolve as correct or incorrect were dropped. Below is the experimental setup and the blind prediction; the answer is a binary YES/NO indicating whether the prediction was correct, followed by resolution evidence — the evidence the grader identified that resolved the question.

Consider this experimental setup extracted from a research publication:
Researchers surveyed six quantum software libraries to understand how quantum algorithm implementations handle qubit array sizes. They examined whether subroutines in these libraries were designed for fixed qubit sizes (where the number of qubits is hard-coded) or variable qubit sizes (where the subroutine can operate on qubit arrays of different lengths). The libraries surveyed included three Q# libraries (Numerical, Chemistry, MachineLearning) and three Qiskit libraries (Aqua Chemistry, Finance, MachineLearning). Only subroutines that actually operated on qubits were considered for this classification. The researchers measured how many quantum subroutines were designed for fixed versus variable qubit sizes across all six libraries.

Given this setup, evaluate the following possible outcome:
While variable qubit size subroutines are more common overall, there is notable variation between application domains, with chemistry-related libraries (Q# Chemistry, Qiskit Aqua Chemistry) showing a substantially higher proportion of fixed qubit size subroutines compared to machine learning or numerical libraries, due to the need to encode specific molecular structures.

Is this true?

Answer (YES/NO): NO